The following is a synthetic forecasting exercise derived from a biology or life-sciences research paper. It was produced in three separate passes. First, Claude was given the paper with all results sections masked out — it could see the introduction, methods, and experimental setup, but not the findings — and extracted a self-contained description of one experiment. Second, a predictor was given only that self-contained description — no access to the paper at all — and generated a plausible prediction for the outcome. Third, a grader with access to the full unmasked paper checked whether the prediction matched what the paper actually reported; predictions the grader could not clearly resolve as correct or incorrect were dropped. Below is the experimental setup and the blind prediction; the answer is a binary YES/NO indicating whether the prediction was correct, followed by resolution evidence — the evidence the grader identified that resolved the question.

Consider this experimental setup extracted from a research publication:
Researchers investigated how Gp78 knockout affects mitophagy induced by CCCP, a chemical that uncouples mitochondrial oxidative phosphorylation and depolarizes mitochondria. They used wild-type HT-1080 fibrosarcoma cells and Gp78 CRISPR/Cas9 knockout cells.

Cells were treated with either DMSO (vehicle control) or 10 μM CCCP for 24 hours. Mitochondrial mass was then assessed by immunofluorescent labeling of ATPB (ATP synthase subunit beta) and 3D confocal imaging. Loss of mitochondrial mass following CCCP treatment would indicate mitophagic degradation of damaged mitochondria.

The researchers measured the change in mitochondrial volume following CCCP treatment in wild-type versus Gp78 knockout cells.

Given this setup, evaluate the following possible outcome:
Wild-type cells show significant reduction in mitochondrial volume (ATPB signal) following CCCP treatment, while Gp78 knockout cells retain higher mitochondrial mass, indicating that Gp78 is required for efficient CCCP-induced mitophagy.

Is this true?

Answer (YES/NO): YES